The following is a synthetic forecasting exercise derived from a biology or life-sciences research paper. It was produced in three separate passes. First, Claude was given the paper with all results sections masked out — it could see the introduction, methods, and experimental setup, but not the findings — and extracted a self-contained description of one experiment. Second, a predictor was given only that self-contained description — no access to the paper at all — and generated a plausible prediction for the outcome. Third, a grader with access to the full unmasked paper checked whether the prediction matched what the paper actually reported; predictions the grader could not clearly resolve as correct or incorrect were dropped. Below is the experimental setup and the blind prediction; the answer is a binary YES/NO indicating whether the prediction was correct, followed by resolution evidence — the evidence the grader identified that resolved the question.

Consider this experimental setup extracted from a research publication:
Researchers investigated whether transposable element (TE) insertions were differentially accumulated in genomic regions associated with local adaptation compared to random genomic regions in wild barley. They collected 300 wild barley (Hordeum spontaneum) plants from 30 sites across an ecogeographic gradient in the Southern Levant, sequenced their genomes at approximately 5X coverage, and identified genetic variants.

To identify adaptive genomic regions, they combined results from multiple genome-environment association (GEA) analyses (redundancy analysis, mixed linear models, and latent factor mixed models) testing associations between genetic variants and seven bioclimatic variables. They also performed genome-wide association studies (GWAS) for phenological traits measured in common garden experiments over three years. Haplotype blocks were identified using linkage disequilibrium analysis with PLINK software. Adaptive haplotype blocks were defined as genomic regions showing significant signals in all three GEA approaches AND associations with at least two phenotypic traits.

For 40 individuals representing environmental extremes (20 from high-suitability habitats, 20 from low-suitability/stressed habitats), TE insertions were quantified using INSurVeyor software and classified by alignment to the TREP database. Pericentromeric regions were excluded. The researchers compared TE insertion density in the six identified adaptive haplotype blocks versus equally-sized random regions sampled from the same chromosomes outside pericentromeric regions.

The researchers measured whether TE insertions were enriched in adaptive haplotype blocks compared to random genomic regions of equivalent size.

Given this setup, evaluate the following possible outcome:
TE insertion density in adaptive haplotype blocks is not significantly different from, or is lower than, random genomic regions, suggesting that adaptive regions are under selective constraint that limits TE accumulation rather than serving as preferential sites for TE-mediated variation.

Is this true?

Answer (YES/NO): NO